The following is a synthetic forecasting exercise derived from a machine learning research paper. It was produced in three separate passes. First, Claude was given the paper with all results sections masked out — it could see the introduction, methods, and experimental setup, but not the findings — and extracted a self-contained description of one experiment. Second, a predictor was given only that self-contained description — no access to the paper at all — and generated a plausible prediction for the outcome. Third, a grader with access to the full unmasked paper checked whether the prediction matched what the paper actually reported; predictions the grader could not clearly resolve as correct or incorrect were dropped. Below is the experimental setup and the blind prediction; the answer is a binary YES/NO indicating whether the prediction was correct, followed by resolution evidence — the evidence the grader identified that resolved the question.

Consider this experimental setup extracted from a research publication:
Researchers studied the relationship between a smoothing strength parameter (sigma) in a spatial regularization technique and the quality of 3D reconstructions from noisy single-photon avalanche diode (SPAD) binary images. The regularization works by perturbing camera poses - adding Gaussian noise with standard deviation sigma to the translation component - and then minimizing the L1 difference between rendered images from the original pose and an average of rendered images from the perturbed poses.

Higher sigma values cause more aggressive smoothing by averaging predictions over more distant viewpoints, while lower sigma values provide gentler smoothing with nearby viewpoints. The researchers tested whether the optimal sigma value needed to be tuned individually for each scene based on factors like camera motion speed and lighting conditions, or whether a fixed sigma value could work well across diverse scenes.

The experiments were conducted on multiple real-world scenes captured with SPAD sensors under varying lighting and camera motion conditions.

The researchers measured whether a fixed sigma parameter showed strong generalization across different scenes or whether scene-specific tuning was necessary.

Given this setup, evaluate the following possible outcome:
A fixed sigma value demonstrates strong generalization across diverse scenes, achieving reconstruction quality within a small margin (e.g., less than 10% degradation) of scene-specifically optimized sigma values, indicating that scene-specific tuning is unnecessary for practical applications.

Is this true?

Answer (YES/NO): YES